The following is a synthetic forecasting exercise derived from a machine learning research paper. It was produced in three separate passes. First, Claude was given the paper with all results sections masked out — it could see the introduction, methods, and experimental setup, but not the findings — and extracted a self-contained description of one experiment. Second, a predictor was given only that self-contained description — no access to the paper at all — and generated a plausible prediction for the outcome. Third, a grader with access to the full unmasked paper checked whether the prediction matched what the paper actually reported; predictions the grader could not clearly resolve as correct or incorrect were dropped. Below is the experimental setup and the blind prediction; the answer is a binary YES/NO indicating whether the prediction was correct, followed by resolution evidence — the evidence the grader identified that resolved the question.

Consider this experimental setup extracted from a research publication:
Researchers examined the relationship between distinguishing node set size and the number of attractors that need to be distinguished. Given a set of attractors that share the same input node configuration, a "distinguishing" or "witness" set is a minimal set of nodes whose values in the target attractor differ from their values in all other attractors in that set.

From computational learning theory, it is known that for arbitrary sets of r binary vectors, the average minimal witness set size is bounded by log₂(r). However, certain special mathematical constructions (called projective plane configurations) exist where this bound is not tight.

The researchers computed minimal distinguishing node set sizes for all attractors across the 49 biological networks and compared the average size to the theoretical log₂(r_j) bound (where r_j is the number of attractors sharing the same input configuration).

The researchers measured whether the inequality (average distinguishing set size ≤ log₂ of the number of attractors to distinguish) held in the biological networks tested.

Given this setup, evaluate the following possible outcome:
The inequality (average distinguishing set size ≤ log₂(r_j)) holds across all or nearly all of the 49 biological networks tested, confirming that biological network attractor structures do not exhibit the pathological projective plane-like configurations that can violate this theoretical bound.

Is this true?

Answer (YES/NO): YES